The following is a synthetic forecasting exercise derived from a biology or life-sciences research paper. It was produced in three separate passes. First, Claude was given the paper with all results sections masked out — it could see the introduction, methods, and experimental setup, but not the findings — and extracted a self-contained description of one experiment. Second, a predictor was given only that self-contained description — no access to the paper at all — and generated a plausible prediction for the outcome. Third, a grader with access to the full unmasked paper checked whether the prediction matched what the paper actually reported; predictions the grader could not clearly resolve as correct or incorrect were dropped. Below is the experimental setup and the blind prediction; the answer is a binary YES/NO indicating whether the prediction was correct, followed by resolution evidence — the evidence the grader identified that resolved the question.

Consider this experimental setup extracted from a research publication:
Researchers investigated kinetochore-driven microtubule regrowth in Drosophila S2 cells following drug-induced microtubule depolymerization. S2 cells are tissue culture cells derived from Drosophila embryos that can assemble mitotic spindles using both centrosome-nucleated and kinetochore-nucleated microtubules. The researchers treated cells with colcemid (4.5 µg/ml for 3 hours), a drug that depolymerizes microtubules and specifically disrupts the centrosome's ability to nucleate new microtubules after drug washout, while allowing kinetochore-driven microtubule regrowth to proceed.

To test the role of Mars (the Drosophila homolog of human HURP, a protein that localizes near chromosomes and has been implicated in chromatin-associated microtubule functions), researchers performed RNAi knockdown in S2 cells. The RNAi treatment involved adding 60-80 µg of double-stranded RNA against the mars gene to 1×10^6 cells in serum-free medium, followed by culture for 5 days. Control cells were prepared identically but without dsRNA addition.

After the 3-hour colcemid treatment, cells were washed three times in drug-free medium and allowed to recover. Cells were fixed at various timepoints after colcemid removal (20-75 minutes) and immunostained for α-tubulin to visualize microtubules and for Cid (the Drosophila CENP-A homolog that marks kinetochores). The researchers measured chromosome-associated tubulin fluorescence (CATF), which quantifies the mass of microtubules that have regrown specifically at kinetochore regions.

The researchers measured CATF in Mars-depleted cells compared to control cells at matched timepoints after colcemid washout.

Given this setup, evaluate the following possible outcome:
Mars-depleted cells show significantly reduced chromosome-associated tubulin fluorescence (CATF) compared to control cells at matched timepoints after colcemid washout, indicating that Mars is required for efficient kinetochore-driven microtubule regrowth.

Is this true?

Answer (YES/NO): YES